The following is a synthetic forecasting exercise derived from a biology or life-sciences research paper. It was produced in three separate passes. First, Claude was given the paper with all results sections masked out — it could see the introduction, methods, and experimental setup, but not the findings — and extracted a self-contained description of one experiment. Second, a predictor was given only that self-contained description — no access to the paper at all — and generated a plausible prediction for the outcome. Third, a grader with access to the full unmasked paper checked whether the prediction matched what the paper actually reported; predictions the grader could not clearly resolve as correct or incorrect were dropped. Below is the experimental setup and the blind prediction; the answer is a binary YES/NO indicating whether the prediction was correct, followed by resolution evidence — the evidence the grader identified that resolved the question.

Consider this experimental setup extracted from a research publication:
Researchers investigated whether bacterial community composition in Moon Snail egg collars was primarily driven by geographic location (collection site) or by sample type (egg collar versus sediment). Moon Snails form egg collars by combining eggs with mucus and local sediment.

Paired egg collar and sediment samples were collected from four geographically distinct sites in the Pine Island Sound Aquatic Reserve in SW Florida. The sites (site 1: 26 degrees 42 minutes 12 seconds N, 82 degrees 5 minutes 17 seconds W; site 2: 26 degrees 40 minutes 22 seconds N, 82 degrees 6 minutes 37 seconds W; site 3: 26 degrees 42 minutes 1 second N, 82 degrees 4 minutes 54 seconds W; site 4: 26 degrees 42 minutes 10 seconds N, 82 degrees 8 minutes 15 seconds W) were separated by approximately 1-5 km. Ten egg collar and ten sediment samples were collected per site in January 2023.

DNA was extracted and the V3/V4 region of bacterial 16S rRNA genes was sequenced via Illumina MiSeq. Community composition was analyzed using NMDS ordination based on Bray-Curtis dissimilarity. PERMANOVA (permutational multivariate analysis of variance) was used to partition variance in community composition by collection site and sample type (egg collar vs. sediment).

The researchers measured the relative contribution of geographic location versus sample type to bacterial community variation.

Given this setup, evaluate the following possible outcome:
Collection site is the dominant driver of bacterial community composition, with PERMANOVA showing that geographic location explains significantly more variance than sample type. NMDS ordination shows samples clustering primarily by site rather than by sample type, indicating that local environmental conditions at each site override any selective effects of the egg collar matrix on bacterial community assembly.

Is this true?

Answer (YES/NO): NO